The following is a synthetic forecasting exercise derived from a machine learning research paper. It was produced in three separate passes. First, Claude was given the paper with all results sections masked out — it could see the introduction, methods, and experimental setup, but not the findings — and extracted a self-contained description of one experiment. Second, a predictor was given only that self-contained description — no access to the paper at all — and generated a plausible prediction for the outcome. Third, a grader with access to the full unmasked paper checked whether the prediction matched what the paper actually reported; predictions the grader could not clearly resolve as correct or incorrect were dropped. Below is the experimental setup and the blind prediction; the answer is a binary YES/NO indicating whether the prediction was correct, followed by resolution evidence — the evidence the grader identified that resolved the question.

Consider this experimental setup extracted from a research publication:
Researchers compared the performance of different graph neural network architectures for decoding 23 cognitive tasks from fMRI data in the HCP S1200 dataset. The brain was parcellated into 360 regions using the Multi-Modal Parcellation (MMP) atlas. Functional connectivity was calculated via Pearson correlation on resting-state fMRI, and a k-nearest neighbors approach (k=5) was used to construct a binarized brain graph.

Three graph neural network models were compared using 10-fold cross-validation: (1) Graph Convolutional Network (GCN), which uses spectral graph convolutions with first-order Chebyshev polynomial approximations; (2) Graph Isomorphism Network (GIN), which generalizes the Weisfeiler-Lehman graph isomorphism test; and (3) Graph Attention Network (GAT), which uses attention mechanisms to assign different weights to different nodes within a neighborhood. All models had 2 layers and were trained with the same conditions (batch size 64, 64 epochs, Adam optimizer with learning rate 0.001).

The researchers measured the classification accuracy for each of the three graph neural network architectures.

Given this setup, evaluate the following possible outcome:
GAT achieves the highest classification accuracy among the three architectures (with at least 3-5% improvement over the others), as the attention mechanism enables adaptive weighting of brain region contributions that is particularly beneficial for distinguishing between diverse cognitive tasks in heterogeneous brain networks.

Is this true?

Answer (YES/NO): NO